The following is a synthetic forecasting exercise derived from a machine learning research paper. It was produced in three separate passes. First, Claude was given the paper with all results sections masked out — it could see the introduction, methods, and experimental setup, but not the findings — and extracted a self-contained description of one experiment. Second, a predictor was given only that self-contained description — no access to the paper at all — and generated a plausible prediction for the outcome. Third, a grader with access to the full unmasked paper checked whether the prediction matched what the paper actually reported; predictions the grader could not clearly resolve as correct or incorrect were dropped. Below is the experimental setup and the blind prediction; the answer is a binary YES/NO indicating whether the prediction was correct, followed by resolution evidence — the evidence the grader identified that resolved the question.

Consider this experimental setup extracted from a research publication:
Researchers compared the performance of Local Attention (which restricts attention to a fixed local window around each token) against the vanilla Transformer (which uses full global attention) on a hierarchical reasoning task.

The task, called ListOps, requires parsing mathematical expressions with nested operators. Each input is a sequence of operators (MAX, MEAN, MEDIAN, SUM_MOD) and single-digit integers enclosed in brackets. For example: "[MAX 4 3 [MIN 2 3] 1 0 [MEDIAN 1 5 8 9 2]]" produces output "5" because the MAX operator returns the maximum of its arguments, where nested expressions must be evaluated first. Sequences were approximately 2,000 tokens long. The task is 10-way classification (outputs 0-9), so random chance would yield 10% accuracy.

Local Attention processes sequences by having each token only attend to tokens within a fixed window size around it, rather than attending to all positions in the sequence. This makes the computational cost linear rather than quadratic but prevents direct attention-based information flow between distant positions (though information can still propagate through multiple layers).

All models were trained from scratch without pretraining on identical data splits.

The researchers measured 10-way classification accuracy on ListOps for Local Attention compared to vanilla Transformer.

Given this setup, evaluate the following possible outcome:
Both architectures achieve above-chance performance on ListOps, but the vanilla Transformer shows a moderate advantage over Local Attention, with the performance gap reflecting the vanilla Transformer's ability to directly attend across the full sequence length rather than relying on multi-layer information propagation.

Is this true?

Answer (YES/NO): NO